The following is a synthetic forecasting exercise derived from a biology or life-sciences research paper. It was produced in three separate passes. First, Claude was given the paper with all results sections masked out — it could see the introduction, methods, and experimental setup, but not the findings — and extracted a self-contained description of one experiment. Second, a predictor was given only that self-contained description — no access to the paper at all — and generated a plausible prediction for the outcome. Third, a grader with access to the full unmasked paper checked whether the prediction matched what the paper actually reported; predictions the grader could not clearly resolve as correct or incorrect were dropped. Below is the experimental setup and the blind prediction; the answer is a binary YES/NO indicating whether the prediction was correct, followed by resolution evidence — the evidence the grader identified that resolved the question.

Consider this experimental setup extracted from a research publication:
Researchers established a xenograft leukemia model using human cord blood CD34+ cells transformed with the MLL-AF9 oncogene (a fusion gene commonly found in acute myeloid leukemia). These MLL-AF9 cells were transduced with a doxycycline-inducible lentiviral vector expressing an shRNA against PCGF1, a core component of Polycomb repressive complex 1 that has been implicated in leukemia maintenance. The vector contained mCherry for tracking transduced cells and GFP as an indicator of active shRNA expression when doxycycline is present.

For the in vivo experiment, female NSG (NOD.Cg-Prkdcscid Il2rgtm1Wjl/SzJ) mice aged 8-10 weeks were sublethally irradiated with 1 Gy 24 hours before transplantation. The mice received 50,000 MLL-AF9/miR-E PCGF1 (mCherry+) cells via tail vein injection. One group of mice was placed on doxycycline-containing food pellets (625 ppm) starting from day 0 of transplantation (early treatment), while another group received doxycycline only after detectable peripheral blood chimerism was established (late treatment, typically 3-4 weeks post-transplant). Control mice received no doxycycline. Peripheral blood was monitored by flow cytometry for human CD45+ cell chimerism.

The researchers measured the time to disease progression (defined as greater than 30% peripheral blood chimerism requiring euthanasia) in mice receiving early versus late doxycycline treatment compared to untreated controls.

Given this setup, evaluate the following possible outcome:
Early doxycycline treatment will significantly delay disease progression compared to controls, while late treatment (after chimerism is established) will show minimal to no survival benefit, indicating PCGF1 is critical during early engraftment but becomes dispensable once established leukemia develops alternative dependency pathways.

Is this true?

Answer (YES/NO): NO